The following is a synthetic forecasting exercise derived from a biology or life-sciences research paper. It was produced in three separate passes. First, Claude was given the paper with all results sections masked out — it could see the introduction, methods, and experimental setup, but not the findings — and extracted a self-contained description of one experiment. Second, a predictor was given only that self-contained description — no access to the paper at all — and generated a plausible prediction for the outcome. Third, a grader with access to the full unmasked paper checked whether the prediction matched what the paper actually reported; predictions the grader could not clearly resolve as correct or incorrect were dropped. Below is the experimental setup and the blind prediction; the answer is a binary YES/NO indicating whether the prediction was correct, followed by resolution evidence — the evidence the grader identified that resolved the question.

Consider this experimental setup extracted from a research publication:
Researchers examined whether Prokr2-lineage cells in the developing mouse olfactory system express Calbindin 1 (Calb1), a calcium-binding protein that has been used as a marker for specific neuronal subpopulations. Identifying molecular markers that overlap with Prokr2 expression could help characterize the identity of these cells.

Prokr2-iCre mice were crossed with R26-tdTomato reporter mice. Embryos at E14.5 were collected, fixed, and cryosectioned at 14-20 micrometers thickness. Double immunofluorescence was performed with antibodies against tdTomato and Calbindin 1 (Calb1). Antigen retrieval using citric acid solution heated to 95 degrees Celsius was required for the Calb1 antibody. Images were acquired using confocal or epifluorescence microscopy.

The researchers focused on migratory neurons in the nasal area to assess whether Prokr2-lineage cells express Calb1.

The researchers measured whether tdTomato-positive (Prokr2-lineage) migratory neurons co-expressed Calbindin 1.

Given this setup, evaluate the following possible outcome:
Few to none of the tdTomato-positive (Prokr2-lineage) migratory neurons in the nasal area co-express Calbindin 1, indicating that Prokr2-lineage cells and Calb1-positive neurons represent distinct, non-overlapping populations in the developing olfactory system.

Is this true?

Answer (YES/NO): NO